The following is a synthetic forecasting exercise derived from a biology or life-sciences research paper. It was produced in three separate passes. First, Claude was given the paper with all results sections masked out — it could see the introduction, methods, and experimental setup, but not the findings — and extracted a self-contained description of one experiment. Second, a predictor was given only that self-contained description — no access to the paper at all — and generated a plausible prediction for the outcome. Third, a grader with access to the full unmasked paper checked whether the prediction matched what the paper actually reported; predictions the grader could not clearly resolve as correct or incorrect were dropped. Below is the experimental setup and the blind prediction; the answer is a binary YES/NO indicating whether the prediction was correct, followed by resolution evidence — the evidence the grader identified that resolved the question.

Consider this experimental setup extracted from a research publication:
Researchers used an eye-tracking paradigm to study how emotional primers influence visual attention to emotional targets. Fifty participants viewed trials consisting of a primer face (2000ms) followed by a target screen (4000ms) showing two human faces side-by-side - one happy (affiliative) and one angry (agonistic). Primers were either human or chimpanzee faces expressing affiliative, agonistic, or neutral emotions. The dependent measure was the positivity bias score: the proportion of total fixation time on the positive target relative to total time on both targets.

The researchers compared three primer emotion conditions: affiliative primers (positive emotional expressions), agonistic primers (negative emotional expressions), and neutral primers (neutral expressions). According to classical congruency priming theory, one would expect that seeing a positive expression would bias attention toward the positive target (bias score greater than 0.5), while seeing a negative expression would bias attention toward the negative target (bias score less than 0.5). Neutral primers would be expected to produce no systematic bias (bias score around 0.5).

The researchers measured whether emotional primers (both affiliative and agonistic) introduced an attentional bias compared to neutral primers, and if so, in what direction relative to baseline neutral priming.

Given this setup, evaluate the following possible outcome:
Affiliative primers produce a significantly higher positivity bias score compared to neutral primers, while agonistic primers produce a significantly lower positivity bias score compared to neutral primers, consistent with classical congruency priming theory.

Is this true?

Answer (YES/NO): NO